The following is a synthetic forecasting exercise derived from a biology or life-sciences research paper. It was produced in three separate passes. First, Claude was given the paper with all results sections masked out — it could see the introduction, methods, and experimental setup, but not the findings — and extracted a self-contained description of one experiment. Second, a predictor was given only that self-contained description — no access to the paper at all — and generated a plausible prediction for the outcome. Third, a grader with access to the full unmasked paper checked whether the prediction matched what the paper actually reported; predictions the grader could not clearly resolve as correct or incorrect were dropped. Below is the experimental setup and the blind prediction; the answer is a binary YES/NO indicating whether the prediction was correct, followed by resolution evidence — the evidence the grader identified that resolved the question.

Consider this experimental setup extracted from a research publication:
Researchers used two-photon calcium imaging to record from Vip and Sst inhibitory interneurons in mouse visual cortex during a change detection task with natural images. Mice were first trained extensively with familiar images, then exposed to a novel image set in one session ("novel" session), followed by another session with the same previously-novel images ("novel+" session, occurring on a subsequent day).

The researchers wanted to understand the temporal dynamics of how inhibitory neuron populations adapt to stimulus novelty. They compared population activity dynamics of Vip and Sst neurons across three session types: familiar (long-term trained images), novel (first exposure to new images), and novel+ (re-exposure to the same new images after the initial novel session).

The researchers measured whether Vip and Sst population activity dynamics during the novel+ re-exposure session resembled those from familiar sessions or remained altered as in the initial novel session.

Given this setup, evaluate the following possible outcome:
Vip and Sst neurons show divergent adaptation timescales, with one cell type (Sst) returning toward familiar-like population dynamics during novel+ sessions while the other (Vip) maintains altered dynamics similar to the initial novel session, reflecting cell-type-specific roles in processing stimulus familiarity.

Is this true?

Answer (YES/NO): NO